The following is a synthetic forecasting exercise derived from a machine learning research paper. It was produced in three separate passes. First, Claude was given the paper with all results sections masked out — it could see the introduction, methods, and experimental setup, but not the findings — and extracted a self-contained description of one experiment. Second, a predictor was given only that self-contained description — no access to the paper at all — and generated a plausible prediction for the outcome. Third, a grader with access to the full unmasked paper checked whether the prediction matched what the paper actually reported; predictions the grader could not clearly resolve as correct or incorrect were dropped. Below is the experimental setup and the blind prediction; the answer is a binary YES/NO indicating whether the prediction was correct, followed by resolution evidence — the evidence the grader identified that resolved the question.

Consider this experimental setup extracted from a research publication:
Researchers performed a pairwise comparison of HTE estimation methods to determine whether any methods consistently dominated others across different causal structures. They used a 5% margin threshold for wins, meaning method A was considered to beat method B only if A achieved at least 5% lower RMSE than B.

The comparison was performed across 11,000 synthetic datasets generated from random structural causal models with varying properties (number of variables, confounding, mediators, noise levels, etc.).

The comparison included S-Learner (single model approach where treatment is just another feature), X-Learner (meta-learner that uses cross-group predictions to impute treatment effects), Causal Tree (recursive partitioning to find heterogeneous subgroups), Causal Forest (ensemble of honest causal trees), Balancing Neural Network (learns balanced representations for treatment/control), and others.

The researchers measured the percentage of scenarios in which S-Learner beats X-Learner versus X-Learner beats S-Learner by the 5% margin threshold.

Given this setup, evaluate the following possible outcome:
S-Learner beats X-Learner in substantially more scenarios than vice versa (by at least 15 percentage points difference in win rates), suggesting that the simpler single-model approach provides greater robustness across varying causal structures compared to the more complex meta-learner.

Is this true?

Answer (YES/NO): NO